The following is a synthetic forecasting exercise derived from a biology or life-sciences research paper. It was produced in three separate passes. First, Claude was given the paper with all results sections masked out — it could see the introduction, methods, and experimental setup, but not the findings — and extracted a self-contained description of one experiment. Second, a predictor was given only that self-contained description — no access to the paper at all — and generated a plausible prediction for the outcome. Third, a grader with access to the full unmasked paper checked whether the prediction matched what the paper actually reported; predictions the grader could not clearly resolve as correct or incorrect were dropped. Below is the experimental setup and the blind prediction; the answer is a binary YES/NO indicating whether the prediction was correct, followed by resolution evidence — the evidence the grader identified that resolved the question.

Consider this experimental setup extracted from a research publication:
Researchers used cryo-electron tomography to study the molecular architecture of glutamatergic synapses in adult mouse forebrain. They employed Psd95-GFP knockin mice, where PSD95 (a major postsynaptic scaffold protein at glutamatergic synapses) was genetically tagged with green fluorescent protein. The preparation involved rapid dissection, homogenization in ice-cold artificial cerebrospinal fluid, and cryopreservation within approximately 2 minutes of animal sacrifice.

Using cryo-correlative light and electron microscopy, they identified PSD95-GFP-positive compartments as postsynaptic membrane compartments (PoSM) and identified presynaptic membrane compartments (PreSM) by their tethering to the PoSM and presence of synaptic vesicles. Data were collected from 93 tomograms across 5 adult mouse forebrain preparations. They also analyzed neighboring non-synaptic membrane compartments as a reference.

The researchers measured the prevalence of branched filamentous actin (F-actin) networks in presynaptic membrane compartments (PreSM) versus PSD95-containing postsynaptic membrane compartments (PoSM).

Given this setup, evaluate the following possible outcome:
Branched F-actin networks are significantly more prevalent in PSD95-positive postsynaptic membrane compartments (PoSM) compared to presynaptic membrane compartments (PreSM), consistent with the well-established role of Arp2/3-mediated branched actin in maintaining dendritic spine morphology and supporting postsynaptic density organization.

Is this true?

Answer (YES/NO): YES